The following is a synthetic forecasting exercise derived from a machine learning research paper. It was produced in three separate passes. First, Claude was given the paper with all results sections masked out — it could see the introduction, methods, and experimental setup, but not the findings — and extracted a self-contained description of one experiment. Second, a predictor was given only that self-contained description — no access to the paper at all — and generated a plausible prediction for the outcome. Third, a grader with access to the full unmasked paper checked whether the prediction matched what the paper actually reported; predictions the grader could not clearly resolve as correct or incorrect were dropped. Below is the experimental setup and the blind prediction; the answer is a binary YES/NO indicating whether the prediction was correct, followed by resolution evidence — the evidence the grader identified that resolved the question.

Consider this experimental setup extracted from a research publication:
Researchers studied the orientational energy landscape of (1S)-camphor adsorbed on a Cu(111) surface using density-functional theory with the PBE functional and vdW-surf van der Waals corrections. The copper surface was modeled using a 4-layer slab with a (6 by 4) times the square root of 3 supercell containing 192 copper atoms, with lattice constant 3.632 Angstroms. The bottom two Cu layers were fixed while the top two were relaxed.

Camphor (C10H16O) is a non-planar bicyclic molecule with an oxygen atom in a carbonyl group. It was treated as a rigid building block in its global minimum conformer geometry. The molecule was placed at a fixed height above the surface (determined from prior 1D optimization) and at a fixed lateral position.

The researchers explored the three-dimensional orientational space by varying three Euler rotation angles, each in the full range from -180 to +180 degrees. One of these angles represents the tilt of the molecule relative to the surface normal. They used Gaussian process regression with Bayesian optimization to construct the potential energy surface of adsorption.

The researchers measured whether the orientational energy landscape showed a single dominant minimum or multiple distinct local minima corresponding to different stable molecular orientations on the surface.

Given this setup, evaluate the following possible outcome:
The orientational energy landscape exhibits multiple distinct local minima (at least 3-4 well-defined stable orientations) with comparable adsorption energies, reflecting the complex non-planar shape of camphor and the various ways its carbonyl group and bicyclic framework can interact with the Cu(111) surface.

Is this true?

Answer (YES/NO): YES